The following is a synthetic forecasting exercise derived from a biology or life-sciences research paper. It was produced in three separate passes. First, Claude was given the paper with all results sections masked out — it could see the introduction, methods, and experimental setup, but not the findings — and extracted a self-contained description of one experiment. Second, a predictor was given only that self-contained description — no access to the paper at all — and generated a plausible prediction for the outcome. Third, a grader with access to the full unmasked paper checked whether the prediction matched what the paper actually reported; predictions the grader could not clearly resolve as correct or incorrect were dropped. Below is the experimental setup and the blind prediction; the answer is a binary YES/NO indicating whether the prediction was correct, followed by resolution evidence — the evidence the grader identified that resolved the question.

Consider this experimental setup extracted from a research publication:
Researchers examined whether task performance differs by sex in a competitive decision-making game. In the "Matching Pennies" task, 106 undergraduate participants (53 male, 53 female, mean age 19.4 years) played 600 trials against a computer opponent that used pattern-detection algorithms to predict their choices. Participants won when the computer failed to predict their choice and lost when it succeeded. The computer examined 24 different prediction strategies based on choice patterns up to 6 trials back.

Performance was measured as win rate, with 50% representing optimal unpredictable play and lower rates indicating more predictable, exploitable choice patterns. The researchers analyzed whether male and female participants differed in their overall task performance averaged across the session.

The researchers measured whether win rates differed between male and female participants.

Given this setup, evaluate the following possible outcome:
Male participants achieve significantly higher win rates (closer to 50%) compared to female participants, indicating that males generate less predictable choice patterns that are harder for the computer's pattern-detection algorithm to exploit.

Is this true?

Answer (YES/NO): NO